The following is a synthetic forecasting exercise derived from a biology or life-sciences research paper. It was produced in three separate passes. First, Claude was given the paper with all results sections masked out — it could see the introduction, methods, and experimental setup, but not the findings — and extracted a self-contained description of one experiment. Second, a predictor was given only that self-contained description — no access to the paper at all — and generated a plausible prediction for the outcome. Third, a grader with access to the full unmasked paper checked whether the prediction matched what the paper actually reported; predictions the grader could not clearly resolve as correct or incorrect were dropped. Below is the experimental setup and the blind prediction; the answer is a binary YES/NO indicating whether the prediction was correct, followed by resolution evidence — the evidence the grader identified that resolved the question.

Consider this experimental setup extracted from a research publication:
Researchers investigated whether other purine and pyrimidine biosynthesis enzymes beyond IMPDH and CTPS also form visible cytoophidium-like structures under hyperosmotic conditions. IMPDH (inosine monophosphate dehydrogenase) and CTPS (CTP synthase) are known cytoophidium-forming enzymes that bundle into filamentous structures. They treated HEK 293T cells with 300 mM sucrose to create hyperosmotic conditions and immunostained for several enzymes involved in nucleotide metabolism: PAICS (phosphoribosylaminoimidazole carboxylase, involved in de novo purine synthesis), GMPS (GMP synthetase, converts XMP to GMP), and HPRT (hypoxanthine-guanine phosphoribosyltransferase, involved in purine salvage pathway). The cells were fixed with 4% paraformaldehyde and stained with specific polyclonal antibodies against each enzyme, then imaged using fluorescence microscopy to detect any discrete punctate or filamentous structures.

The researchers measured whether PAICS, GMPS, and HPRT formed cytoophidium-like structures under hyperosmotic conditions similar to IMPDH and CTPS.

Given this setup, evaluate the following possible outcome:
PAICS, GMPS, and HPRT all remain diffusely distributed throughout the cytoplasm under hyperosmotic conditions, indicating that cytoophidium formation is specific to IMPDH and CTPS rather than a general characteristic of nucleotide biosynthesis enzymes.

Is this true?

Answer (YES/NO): NO